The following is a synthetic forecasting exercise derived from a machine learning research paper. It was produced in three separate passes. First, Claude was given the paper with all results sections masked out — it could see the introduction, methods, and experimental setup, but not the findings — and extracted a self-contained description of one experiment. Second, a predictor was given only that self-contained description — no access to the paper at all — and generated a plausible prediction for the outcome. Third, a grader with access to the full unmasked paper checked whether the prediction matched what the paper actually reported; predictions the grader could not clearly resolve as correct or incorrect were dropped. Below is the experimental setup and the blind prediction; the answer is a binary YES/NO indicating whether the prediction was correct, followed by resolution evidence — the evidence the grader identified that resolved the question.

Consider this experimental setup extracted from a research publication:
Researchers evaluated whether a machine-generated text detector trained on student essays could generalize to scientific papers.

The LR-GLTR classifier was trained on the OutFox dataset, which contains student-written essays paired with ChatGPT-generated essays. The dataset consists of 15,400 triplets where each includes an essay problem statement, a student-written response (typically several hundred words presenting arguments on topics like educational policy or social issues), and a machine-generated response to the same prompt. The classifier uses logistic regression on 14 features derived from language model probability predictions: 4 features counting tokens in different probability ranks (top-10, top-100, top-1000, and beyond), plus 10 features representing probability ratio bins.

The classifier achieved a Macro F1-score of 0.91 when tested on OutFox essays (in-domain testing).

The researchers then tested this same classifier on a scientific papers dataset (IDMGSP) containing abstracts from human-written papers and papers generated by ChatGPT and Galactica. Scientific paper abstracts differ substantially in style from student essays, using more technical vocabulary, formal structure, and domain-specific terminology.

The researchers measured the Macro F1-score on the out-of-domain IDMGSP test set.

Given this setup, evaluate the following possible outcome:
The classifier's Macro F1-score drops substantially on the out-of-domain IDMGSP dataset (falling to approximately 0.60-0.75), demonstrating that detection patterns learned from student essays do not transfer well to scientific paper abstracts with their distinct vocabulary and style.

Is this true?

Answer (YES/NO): NO